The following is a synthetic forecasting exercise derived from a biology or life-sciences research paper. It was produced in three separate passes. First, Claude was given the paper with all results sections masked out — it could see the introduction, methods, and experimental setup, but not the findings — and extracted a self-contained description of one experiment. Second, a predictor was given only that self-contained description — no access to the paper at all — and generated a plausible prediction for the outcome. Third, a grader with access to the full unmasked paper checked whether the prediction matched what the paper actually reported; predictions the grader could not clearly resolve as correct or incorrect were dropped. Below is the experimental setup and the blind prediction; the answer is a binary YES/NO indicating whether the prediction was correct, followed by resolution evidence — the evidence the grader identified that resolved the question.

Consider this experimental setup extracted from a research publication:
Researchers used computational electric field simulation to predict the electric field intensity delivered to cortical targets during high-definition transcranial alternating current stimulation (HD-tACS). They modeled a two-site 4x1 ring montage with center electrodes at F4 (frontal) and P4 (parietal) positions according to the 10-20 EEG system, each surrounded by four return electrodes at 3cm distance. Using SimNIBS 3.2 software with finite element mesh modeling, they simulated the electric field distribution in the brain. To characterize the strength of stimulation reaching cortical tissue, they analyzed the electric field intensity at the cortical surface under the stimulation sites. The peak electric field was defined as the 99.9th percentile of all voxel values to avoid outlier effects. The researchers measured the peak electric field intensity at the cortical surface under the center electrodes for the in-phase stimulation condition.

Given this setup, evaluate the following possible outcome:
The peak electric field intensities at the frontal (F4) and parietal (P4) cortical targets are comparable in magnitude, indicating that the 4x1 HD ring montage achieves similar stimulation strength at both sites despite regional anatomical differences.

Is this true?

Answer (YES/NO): YES